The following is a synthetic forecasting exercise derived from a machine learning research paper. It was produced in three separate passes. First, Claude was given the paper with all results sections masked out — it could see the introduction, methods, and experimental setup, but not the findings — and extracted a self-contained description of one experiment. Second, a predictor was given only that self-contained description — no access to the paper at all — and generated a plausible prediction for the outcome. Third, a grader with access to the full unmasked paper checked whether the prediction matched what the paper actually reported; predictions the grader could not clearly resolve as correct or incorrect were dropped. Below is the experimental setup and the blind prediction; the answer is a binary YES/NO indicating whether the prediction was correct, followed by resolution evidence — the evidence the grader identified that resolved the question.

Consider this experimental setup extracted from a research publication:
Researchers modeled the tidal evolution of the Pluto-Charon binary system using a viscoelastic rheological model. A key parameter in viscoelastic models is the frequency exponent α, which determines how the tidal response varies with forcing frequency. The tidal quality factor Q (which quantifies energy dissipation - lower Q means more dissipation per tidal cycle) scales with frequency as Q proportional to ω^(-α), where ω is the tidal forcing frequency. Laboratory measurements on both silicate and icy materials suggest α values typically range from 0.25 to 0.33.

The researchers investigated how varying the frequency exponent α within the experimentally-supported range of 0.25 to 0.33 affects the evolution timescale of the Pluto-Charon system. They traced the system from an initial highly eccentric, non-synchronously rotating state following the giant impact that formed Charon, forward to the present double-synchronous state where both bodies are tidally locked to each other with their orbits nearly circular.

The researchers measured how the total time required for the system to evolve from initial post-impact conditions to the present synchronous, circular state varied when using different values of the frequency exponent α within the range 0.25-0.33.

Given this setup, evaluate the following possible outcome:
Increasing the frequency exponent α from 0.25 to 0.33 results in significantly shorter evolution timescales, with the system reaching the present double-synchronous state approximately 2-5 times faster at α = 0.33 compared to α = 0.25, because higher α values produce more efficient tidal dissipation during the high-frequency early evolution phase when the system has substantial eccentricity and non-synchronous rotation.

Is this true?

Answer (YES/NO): NO